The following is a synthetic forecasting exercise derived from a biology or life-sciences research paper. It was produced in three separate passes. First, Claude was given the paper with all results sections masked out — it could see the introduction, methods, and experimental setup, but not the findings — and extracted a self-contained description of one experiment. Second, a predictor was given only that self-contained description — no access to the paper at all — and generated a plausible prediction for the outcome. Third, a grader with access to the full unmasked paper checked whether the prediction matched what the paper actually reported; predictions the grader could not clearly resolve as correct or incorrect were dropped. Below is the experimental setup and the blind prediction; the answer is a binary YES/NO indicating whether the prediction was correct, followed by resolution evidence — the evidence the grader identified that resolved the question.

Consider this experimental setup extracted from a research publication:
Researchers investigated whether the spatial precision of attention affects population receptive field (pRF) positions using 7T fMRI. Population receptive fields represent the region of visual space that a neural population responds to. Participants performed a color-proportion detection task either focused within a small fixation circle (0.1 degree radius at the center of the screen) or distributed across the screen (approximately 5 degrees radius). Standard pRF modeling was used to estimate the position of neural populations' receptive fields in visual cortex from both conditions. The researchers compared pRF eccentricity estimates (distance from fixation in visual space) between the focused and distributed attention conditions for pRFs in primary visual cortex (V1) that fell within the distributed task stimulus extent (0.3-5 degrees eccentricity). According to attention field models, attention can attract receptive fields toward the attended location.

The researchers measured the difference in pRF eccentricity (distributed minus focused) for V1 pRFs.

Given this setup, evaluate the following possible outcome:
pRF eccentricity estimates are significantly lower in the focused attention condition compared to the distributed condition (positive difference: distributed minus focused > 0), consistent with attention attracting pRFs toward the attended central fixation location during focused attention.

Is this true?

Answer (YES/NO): NO